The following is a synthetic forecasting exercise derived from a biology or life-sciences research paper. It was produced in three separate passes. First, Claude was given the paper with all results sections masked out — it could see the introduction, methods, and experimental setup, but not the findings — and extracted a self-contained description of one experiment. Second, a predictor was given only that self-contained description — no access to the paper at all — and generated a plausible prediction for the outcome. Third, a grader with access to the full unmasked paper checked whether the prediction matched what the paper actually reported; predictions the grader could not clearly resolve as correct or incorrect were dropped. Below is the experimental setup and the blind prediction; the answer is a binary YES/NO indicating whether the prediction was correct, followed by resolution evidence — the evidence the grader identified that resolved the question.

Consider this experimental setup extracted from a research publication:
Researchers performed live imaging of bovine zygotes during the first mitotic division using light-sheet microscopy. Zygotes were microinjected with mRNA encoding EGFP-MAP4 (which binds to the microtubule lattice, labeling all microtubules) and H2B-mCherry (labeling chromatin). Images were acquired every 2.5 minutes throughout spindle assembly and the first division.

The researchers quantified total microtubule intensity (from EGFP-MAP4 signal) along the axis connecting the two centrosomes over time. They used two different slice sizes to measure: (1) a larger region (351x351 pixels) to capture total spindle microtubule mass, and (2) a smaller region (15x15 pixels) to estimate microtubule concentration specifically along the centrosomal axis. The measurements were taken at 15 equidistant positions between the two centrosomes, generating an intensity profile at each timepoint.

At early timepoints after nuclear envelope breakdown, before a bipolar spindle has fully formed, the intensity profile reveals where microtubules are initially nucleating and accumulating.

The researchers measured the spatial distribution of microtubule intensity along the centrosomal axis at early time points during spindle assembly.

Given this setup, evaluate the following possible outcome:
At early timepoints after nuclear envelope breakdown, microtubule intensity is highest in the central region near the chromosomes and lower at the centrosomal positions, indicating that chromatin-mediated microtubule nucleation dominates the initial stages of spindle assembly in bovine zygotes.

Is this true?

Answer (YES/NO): YES